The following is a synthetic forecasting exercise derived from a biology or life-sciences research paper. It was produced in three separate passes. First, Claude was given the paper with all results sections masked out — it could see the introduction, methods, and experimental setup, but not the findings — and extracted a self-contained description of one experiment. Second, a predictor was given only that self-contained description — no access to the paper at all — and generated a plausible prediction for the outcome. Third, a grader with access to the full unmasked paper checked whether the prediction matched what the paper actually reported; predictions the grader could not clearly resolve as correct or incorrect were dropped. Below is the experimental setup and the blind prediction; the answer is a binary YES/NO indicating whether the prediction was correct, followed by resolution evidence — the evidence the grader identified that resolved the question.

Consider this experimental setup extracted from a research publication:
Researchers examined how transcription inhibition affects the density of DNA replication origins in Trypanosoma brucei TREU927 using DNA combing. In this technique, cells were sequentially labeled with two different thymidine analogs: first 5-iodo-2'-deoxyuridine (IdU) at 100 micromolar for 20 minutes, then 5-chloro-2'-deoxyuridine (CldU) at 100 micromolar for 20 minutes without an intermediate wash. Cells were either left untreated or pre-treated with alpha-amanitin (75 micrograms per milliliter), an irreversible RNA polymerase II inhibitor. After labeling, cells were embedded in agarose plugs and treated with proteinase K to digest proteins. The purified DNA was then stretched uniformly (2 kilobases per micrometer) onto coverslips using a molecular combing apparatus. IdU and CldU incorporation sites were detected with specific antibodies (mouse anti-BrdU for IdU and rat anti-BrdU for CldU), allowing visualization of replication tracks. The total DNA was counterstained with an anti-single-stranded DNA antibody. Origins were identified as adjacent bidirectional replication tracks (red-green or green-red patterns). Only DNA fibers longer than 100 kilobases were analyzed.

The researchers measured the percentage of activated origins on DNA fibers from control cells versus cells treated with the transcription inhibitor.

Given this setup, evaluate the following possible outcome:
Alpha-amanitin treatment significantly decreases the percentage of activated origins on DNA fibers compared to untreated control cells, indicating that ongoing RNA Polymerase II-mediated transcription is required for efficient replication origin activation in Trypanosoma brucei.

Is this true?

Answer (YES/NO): YES